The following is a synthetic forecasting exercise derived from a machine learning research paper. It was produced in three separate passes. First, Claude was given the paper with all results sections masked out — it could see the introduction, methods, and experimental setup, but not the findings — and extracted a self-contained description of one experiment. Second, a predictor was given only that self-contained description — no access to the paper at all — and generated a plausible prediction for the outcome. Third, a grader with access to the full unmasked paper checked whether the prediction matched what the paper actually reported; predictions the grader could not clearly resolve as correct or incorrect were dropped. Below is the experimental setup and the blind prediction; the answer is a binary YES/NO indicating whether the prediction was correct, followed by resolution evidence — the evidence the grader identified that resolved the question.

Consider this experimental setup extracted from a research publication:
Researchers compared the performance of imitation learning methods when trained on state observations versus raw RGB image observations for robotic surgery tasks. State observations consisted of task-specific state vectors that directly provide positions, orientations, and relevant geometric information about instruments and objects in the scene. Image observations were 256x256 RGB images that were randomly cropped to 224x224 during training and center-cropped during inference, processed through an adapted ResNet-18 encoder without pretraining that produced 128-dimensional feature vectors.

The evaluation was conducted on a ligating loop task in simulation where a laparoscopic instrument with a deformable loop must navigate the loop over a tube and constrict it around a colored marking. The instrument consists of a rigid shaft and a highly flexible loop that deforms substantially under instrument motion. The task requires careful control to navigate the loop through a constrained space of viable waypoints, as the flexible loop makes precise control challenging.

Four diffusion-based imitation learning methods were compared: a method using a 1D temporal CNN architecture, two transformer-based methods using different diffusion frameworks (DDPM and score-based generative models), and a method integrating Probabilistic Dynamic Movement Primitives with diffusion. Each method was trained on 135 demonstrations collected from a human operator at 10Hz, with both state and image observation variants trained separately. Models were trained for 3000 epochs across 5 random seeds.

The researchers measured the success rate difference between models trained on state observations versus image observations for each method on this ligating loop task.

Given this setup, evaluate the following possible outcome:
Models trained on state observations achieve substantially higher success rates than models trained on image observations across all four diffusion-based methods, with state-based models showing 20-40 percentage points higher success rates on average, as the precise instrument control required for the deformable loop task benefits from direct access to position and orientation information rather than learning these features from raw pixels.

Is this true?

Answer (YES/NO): NO